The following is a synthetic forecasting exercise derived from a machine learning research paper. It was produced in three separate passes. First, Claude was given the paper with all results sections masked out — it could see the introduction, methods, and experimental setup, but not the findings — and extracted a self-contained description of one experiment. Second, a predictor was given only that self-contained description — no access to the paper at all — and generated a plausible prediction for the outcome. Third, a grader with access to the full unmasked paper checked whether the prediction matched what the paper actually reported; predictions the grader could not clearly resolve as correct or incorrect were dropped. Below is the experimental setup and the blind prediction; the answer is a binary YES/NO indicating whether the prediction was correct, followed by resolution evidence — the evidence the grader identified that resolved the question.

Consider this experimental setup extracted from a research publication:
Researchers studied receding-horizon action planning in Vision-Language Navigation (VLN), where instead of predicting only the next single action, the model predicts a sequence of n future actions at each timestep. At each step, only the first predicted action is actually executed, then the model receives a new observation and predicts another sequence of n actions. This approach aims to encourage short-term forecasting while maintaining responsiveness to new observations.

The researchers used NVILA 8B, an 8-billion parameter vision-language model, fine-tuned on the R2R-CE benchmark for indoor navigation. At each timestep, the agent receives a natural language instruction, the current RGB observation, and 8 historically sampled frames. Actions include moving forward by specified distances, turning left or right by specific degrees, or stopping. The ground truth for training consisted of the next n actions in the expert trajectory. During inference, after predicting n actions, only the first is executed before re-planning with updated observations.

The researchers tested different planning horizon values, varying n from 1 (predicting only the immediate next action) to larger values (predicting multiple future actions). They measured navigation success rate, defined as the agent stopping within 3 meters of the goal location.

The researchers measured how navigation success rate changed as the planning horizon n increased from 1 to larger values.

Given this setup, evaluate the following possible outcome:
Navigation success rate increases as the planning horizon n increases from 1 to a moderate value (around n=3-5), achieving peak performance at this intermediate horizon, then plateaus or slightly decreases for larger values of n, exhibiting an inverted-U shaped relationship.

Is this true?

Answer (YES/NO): YES